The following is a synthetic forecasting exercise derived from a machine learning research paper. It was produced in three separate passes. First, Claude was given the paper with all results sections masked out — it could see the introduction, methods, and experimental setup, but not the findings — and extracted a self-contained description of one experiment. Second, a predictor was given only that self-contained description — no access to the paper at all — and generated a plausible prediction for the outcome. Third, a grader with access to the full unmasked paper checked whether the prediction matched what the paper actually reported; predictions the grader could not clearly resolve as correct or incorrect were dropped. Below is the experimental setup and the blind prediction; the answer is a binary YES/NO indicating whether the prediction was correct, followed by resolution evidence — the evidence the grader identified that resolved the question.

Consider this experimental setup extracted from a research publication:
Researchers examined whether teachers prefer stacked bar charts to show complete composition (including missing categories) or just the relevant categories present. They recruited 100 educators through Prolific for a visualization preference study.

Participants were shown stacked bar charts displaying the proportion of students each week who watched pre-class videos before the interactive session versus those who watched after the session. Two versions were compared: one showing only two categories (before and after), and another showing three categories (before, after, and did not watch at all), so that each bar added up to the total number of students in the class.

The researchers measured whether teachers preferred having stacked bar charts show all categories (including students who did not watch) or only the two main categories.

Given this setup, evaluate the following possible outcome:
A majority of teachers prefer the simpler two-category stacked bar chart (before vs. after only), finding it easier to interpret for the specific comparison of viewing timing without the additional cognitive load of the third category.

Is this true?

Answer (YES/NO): NO